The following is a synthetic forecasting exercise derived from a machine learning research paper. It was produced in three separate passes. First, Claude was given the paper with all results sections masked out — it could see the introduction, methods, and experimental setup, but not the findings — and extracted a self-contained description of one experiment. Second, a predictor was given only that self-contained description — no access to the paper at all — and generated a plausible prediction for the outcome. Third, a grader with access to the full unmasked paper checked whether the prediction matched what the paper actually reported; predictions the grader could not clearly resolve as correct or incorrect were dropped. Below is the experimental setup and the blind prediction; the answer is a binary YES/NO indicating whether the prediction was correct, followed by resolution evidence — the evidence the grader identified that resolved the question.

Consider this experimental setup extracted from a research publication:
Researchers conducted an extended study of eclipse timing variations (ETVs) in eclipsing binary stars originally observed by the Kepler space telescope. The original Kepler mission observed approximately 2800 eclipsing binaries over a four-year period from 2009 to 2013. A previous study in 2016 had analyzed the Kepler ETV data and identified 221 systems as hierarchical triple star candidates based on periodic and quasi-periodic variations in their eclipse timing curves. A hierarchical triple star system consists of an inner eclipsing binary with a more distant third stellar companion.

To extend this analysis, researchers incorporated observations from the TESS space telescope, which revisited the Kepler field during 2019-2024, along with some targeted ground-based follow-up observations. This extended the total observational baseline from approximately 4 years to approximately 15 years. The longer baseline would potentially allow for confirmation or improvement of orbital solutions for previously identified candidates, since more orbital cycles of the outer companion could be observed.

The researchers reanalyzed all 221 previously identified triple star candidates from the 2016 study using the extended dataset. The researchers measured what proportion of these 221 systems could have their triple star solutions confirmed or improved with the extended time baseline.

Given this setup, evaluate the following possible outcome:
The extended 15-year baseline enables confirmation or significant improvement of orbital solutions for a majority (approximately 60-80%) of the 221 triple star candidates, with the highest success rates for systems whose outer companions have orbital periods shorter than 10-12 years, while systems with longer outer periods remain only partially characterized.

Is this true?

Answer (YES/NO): NO